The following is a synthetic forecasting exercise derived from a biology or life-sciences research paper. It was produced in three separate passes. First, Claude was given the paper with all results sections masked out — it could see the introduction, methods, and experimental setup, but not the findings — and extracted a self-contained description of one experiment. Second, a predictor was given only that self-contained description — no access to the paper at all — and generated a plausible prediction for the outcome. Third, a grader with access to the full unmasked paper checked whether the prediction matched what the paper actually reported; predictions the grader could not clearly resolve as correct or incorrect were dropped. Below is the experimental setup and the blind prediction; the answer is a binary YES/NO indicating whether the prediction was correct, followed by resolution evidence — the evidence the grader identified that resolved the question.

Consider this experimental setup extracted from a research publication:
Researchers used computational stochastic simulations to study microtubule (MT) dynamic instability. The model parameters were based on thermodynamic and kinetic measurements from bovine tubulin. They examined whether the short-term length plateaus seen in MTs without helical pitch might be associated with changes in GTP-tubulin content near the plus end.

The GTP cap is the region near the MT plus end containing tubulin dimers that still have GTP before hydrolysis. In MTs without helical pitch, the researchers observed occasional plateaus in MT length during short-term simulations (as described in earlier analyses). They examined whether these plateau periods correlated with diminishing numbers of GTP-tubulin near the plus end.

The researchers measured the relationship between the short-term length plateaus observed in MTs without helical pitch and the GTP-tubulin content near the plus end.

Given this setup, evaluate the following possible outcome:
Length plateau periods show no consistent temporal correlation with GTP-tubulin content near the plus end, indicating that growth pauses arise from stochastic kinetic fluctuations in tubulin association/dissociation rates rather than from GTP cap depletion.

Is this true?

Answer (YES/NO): NO